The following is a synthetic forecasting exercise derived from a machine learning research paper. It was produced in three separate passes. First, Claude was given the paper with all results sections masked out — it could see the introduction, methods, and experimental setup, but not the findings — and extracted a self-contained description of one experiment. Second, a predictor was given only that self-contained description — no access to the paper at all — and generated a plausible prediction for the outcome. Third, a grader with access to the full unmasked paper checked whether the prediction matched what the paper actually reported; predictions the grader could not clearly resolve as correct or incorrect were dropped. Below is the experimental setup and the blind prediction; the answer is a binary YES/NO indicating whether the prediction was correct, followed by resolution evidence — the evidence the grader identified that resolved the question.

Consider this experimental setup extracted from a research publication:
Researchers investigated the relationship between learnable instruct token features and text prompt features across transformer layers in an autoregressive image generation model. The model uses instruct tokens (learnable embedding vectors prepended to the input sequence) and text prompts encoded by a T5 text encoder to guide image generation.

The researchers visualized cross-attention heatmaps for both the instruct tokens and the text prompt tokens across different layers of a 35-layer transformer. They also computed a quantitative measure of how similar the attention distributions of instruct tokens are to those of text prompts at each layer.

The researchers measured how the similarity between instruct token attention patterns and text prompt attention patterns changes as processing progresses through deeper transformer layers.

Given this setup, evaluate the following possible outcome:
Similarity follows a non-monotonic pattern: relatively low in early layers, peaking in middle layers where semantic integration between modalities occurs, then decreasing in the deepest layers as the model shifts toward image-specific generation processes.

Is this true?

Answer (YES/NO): NO